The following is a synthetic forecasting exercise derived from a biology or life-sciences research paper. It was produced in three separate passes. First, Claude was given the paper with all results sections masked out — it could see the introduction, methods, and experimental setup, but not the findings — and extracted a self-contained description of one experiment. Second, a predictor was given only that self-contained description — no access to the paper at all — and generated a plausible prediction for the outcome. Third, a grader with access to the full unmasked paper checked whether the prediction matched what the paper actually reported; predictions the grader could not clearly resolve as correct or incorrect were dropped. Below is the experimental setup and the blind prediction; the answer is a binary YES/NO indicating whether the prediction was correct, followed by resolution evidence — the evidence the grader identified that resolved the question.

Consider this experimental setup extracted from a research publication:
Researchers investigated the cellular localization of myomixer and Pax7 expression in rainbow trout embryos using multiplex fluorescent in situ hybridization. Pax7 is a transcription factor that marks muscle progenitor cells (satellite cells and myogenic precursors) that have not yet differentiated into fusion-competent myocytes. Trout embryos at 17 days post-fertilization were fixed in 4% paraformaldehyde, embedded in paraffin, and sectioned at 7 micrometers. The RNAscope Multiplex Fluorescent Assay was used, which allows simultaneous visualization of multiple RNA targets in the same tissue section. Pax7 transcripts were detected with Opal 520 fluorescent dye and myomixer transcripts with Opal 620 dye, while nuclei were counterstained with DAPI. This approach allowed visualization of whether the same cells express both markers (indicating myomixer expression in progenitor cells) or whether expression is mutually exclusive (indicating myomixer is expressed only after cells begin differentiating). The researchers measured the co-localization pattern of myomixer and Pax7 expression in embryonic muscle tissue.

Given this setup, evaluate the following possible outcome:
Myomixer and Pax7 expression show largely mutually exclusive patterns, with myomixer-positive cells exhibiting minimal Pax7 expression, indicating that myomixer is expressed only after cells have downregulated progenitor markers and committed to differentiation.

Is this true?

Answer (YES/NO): YES